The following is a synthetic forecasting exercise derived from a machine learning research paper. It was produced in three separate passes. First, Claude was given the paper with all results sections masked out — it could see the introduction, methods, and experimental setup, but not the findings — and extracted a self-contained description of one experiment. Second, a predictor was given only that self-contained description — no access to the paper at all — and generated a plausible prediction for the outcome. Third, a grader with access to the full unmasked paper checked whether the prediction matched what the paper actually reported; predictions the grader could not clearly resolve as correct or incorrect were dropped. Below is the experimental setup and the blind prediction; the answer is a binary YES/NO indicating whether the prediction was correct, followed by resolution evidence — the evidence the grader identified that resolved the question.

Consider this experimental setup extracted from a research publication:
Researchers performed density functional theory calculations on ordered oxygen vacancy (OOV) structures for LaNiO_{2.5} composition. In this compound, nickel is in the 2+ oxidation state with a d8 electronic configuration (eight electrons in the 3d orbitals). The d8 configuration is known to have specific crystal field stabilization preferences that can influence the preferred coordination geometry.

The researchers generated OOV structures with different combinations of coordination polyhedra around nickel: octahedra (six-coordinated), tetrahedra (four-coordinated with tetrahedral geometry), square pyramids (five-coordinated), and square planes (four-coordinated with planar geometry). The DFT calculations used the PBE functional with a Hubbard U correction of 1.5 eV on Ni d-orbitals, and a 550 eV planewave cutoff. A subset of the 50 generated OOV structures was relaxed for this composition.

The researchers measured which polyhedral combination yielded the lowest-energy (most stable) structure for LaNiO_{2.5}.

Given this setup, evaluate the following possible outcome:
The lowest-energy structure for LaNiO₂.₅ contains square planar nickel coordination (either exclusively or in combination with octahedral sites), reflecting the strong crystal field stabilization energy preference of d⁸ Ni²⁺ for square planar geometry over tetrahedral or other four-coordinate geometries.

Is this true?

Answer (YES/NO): YES